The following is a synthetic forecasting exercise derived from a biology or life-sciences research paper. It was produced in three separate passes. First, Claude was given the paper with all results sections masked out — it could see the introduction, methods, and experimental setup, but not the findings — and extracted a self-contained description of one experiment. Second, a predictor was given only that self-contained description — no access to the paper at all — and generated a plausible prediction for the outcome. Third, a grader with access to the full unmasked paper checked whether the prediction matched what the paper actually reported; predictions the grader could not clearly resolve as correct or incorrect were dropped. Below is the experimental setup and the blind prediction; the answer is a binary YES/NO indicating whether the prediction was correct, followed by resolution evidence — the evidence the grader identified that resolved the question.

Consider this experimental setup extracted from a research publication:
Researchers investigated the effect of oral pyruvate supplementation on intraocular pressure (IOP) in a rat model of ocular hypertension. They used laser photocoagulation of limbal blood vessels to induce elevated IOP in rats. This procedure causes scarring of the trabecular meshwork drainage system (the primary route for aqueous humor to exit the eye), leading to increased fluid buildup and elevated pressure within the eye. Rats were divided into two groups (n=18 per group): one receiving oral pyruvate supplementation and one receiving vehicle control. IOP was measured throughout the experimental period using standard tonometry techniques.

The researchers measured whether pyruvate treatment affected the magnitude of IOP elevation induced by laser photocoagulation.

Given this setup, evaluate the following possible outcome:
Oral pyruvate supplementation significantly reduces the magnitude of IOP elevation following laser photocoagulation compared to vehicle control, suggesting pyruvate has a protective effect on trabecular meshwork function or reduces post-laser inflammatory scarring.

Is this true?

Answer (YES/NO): NO